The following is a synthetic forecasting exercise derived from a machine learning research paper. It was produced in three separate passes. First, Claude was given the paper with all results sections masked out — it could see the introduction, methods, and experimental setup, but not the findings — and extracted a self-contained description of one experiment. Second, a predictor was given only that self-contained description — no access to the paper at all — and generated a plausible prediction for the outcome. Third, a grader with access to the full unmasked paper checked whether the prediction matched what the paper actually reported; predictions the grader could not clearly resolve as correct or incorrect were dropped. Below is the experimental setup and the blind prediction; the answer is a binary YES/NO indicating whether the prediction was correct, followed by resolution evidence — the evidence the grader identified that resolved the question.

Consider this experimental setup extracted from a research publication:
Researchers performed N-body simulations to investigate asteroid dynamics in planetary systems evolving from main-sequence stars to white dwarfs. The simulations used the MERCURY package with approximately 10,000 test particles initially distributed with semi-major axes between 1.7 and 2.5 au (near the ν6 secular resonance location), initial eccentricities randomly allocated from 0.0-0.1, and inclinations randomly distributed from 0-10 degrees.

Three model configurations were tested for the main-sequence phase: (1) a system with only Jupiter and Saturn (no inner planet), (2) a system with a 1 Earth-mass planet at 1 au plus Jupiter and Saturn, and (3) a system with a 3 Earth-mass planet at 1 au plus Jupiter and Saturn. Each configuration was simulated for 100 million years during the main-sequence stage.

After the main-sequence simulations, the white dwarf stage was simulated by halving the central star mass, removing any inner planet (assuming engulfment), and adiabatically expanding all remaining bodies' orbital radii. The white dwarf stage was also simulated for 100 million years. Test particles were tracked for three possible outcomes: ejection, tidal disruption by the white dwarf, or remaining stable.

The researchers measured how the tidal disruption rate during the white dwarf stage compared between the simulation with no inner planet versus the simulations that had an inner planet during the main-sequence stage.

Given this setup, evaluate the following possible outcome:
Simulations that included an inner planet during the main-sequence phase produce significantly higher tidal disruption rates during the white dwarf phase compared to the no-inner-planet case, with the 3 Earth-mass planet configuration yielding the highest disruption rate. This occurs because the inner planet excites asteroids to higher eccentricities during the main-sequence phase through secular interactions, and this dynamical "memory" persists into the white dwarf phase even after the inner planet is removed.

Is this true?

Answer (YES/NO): NO